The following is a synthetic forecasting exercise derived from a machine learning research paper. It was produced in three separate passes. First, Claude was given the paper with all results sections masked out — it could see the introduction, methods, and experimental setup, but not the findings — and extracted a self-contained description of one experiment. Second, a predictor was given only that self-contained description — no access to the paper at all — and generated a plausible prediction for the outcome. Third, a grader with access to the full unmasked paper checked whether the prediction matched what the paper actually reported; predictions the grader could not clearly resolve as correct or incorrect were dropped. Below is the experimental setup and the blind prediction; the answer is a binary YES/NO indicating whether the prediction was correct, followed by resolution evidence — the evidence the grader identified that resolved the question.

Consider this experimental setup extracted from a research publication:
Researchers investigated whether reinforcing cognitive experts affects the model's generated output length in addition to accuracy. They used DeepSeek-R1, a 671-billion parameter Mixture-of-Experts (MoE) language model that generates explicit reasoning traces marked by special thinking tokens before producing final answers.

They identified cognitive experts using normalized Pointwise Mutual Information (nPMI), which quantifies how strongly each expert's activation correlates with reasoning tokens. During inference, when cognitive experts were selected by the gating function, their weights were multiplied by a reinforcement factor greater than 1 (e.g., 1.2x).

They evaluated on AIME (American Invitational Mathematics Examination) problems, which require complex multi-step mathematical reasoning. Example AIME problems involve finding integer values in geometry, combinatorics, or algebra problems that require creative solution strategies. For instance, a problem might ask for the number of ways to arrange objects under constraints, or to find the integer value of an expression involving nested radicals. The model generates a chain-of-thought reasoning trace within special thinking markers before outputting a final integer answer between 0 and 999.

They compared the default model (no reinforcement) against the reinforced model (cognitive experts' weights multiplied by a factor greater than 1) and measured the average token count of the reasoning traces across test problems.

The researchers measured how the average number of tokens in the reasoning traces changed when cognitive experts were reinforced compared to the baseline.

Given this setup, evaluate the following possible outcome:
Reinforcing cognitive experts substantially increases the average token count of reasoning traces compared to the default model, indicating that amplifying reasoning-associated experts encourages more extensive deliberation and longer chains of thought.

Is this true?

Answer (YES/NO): NO